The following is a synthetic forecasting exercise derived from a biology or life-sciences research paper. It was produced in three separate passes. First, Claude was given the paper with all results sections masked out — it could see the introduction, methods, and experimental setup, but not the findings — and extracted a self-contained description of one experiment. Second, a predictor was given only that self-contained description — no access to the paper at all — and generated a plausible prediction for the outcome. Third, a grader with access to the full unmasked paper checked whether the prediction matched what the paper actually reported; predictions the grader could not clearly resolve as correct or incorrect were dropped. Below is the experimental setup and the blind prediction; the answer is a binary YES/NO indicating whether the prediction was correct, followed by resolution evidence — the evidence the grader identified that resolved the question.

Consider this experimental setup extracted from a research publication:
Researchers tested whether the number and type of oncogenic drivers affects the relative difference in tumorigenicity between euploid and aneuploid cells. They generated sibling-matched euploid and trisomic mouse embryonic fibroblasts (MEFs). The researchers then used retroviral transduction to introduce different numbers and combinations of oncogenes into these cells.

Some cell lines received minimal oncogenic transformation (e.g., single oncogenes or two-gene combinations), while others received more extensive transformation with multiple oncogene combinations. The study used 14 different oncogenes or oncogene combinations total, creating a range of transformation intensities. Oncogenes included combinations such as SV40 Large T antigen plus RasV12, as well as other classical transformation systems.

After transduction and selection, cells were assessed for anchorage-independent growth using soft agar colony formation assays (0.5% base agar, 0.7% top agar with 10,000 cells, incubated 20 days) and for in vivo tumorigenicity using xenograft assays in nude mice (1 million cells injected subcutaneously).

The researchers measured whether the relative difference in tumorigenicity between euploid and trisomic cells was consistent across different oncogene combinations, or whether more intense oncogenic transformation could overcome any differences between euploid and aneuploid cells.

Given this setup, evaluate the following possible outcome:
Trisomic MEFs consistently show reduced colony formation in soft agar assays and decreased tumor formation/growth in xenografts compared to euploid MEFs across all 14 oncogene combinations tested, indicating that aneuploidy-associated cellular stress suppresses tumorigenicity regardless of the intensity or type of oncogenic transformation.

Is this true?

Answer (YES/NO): NO